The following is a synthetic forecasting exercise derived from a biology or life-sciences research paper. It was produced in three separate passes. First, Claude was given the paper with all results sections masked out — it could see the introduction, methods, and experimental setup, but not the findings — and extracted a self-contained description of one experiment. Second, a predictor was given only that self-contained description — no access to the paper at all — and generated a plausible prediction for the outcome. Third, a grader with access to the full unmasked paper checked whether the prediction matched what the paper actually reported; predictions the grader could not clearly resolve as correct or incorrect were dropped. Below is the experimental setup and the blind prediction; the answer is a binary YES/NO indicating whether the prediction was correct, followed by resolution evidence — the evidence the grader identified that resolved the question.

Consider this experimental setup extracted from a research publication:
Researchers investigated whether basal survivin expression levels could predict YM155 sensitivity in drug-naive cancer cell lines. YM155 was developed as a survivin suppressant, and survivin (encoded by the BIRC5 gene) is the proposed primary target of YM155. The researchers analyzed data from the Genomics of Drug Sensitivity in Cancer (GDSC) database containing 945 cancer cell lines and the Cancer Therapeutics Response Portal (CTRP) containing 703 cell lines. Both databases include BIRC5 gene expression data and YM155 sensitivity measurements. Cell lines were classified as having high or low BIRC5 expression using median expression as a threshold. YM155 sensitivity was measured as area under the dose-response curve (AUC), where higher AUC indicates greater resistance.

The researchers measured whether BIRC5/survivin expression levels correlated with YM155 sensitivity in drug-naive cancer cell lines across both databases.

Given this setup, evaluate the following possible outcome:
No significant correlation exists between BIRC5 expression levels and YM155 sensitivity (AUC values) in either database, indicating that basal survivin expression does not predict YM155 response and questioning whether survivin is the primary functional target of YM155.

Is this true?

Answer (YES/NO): NO